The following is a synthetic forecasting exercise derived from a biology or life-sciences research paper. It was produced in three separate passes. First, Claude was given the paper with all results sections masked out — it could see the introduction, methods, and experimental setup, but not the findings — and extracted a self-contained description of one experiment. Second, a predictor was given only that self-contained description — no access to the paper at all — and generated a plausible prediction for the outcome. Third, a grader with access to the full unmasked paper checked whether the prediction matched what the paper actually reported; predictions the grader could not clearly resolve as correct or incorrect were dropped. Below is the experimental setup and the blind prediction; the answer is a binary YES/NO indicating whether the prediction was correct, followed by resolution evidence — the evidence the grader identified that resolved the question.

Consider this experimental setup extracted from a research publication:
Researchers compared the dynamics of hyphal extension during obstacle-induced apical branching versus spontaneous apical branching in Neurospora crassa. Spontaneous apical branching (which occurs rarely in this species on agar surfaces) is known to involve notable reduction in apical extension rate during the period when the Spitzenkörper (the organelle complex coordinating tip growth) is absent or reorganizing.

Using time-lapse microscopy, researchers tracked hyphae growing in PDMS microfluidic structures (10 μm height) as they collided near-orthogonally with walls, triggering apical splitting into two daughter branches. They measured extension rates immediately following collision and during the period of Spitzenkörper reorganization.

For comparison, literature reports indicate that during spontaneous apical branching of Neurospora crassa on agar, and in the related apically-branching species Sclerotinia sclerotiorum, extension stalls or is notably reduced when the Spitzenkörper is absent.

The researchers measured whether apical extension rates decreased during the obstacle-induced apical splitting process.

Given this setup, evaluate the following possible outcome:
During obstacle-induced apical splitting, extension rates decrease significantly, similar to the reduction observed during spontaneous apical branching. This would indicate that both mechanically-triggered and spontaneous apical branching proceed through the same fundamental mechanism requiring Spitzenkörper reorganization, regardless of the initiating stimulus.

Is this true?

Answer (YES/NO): NO